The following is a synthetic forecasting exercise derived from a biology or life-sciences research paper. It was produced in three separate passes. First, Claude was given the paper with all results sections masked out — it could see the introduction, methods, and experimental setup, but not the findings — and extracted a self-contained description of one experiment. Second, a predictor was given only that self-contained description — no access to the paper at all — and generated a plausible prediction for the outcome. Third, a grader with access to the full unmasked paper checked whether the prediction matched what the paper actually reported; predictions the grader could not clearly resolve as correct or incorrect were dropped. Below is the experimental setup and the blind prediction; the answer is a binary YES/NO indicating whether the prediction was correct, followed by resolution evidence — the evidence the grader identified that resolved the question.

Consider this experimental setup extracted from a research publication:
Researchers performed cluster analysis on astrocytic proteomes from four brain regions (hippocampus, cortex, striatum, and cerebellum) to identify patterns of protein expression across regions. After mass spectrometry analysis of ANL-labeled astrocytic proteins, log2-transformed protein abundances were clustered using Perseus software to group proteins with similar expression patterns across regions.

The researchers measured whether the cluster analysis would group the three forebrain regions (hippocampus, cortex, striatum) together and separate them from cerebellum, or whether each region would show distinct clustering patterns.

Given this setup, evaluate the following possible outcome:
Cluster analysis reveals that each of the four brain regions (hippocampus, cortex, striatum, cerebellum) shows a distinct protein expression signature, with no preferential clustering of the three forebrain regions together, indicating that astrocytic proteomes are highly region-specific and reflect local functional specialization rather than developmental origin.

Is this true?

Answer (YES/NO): NO